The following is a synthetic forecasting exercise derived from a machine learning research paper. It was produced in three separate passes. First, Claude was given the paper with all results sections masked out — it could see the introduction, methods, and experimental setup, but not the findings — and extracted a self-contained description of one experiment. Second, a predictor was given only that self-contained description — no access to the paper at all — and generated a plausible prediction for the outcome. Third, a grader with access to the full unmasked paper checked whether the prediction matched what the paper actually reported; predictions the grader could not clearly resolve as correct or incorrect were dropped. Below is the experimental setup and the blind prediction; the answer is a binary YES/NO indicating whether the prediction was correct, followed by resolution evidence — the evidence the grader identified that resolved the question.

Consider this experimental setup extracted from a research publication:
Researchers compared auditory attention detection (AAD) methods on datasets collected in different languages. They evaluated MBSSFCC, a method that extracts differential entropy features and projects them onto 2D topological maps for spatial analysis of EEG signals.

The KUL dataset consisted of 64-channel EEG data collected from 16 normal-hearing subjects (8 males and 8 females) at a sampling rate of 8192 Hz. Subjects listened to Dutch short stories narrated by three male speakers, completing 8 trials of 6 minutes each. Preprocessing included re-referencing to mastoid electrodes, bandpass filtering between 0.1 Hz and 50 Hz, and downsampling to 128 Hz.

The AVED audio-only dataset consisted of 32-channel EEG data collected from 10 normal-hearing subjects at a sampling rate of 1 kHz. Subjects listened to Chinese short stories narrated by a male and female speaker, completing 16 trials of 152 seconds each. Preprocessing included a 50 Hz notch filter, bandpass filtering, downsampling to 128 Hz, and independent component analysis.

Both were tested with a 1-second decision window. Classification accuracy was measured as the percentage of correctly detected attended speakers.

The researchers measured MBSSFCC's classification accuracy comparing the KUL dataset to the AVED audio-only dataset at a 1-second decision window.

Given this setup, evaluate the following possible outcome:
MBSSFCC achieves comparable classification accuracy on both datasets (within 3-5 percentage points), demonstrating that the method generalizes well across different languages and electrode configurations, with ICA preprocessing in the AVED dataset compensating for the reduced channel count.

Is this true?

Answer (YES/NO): NO